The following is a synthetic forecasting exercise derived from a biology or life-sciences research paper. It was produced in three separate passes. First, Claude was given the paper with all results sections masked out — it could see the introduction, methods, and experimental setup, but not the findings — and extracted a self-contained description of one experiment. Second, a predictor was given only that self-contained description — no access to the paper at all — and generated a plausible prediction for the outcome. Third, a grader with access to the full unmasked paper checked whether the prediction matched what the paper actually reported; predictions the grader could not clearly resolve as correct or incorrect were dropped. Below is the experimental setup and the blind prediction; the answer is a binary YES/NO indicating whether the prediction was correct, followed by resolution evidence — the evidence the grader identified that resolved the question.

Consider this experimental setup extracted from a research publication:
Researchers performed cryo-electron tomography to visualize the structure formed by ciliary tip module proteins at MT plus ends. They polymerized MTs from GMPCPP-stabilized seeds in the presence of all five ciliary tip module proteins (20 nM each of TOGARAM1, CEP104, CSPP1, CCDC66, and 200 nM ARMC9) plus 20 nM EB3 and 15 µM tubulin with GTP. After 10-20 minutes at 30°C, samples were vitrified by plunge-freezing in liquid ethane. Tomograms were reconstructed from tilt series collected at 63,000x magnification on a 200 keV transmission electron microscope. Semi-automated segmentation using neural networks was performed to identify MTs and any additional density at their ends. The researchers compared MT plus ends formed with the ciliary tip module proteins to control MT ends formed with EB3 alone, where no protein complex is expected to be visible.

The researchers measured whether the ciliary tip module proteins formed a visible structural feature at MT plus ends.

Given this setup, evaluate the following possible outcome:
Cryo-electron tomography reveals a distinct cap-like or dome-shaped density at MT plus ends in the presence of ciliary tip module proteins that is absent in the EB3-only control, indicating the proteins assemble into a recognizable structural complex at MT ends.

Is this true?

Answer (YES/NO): YES